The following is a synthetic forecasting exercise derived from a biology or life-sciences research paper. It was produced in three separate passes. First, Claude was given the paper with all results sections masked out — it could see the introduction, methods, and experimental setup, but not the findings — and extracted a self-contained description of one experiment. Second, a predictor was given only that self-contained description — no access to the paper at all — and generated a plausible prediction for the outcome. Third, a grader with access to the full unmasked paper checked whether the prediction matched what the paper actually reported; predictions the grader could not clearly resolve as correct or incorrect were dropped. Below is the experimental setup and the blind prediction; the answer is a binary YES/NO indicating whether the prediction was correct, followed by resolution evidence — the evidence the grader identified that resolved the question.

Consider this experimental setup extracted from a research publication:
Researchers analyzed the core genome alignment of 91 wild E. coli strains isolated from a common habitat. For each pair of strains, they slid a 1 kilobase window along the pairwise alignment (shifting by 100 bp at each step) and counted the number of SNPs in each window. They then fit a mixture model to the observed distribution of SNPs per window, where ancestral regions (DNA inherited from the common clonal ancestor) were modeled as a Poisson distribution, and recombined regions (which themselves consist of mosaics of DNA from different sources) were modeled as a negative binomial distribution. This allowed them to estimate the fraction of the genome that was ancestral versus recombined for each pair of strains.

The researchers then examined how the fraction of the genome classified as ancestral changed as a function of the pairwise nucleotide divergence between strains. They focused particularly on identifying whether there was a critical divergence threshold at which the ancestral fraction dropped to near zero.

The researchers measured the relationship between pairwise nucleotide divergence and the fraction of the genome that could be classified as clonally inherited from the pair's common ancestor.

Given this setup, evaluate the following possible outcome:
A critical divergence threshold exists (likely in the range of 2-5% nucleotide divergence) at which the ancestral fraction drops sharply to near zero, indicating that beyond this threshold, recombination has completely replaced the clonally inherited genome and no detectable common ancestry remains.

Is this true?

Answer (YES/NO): NO